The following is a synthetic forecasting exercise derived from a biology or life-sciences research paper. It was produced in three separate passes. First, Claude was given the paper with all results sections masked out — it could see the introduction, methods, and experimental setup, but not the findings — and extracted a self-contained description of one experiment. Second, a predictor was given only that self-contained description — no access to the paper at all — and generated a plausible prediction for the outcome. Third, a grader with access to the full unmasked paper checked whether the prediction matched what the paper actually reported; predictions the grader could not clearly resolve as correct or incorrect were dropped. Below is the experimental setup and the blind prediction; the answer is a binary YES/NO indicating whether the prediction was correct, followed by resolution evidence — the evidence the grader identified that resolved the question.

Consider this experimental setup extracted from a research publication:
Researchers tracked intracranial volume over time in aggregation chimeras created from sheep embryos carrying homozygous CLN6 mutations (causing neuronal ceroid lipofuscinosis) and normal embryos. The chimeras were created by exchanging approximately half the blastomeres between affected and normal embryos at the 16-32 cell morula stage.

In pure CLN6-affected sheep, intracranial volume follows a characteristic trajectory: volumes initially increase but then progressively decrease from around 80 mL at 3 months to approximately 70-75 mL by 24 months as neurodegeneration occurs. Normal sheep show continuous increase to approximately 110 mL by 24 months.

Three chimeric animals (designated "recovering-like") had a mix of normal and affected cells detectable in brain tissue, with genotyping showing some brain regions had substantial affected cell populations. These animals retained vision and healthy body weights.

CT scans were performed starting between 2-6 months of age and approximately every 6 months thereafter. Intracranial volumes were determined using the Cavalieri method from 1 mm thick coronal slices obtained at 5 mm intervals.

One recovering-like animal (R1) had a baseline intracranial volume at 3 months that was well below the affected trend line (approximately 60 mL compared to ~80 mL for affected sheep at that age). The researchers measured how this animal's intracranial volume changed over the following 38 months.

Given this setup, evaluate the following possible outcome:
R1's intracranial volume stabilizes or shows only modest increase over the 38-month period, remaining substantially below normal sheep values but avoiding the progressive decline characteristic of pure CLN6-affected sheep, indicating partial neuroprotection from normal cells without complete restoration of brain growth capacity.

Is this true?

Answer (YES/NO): NO